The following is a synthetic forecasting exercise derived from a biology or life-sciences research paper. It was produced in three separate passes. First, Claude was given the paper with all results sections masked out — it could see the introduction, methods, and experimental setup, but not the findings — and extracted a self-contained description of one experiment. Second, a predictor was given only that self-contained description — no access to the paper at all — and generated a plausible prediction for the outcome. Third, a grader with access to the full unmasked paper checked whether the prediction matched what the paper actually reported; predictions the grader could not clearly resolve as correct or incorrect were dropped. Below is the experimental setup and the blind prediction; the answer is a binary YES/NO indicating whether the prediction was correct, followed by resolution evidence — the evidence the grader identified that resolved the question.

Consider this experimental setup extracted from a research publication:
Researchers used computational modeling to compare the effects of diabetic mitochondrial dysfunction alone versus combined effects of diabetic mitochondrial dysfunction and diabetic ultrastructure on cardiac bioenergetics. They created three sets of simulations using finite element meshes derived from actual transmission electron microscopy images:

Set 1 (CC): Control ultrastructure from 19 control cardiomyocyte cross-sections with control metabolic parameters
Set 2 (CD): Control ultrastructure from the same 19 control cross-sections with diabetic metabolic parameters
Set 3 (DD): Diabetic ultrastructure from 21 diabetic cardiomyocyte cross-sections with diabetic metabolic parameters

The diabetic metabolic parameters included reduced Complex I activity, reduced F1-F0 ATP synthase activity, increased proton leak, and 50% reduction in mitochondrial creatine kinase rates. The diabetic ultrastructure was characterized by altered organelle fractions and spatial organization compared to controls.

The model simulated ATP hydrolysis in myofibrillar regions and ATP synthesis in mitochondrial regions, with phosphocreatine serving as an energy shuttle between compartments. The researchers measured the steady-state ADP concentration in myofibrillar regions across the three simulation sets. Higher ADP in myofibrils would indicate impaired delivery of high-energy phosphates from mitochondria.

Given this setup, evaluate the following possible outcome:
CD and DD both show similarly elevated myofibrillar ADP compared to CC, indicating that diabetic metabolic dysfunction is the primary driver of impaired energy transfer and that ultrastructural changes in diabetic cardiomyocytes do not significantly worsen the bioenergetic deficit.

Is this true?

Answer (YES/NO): NO